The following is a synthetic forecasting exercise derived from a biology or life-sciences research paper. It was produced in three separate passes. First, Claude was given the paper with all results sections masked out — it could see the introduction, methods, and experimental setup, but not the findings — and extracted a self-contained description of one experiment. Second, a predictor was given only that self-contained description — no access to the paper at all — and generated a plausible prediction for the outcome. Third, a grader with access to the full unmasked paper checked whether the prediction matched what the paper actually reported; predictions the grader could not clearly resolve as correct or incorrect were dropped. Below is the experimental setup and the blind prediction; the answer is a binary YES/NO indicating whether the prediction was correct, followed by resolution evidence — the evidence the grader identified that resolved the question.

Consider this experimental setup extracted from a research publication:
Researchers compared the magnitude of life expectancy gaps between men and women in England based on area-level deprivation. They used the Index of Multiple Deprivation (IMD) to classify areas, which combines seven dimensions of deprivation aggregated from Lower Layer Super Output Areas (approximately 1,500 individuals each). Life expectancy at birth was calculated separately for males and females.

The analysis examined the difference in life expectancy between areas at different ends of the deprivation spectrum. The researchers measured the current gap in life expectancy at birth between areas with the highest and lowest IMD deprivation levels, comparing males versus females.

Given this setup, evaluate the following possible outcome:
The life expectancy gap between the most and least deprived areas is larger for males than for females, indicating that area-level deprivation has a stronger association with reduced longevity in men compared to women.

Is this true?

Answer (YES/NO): YES